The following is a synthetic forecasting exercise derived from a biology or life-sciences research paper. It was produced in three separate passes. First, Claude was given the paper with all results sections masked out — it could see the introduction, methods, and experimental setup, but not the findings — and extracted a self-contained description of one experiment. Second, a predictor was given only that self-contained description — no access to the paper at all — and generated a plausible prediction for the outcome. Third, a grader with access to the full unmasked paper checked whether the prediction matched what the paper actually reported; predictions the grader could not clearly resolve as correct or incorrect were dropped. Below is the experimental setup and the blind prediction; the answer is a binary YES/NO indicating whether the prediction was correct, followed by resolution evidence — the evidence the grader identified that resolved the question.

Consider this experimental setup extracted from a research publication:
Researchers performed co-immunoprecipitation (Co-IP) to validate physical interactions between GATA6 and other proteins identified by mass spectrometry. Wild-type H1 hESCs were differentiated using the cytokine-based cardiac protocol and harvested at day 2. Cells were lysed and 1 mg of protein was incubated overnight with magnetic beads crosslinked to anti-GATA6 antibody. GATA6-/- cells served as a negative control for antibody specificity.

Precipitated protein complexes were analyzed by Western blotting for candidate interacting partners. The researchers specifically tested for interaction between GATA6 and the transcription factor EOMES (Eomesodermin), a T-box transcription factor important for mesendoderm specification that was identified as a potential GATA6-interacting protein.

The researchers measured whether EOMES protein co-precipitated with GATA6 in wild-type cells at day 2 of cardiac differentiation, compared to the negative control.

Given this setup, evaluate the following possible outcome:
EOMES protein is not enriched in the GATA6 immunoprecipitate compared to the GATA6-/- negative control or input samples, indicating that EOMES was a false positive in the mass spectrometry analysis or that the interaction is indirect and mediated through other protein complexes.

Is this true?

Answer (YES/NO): NO